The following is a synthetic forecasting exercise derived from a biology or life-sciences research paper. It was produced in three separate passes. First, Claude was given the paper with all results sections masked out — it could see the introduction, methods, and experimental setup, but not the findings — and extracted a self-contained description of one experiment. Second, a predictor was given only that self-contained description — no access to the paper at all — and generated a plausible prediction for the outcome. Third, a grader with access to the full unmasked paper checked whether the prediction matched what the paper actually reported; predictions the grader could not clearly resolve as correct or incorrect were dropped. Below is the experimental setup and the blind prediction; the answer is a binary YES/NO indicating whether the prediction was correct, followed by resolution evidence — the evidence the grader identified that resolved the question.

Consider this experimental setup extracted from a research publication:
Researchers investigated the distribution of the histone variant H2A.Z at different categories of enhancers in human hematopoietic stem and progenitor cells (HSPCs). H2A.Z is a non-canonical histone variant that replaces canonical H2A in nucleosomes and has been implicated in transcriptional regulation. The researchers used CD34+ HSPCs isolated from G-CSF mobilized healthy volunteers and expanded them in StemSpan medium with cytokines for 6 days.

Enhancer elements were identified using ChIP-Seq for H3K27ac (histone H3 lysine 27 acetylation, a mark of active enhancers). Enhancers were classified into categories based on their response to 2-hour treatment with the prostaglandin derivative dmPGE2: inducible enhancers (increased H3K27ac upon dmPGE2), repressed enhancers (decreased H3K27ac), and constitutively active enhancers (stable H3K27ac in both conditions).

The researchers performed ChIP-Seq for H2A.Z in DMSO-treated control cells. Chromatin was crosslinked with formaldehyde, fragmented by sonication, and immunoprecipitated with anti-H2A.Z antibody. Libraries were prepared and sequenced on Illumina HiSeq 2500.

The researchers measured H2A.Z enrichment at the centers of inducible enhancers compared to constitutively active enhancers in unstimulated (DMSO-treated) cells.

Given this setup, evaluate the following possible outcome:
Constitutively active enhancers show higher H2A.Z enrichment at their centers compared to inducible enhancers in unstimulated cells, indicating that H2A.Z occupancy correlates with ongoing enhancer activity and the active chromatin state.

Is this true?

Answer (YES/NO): YES